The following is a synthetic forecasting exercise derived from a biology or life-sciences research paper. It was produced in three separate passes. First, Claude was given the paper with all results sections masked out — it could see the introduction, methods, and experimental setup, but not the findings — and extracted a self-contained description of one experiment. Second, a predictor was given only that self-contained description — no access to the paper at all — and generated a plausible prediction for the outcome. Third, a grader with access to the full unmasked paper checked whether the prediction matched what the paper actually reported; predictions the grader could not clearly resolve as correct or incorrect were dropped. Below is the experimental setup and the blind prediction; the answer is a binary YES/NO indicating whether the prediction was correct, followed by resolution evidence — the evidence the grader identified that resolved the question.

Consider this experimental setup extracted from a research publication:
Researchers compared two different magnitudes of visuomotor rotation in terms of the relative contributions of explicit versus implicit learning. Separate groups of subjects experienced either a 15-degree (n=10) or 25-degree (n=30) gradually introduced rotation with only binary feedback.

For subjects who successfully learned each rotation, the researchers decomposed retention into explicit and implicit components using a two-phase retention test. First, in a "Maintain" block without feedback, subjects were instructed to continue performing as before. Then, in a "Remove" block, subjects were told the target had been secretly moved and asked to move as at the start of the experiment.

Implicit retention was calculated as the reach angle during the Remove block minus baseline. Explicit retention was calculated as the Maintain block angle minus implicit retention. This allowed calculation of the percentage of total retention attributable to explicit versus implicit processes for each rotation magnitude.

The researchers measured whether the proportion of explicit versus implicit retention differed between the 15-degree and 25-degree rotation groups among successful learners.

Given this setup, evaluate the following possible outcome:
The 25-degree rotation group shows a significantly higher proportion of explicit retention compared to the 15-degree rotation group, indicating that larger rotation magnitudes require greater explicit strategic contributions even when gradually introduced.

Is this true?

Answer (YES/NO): YES